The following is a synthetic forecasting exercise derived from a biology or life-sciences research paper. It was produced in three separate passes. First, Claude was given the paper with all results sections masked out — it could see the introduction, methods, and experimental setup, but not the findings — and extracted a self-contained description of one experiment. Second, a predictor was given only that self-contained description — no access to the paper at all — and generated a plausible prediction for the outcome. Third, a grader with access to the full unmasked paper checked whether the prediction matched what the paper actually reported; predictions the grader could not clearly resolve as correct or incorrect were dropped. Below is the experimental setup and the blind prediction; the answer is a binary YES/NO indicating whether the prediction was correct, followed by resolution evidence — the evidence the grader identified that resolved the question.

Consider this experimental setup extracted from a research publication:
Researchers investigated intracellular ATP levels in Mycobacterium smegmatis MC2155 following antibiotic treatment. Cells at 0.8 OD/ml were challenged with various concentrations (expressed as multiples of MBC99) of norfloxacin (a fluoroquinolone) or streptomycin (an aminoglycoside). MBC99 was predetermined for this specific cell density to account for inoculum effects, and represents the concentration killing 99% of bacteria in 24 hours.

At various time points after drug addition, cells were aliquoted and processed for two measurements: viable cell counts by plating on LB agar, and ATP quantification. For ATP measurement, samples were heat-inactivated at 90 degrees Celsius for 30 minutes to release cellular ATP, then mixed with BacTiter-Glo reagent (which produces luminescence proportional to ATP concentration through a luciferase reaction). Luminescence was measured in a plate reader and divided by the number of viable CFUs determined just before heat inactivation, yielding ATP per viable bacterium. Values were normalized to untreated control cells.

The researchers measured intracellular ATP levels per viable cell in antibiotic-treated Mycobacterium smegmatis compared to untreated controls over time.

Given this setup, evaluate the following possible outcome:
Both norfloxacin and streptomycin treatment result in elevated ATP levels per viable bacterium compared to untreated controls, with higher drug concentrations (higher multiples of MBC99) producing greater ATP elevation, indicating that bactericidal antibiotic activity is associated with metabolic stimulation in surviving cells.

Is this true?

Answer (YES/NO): YES